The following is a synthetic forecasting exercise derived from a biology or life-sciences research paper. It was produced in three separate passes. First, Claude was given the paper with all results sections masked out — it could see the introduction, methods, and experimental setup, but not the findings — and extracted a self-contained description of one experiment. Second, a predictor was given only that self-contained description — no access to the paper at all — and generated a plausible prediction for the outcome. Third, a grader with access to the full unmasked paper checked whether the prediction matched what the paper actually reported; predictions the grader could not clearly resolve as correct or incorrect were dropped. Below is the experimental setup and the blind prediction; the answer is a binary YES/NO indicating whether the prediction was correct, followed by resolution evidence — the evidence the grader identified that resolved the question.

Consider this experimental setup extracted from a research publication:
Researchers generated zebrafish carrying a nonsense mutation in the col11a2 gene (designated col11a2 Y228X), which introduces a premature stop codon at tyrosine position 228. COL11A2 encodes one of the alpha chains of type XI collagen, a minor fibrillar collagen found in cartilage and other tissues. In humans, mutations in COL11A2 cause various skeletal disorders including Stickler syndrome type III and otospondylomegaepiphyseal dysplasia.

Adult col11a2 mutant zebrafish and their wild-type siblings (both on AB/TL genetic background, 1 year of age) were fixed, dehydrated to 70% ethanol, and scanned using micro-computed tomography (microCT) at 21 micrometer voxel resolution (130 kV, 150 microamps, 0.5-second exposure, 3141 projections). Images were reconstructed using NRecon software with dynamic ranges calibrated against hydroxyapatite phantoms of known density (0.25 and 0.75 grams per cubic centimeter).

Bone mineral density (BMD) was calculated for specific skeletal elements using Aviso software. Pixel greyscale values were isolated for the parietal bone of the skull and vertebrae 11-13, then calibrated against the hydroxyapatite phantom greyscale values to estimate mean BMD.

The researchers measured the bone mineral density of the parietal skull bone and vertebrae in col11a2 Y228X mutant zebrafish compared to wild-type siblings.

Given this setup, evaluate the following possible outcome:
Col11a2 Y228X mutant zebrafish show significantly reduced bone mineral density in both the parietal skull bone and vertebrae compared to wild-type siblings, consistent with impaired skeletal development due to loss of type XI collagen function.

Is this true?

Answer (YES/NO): NO